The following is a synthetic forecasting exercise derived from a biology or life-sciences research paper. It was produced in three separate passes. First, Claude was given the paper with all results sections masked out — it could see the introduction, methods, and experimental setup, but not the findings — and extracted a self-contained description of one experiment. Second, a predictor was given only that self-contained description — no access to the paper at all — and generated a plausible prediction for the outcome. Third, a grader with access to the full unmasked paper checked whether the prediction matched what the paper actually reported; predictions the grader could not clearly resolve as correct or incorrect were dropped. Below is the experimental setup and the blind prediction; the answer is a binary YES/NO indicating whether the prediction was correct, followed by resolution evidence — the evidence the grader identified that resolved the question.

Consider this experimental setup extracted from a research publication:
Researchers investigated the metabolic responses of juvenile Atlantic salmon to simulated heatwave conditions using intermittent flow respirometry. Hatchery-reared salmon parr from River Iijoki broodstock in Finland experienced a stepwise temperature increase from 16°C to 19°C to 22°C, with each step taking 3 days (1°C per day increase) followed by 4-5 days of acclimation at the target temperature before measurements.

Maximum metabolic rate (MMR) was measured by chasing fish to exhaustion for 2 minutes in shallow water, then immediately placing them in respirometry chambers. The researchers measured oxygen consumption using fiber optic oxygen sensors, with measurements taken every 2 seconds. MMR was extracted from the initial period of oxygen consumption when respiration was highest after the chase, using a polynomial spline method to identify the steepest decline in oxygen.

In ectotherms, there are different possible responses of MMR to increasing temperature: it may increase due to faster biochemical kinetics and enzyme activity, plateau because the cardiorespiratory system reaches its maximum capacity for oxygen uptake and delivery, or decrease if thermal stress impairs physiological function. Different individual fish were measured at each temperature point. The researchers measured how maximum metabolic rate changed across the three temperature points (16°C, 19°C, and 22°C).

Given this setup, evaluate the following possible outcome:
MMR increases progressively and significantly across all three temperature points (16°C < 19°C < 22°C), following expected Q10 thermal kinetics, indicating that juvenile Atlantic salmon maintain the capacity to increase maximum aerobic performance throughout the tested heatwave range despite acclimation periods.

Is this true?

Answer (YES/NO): NO